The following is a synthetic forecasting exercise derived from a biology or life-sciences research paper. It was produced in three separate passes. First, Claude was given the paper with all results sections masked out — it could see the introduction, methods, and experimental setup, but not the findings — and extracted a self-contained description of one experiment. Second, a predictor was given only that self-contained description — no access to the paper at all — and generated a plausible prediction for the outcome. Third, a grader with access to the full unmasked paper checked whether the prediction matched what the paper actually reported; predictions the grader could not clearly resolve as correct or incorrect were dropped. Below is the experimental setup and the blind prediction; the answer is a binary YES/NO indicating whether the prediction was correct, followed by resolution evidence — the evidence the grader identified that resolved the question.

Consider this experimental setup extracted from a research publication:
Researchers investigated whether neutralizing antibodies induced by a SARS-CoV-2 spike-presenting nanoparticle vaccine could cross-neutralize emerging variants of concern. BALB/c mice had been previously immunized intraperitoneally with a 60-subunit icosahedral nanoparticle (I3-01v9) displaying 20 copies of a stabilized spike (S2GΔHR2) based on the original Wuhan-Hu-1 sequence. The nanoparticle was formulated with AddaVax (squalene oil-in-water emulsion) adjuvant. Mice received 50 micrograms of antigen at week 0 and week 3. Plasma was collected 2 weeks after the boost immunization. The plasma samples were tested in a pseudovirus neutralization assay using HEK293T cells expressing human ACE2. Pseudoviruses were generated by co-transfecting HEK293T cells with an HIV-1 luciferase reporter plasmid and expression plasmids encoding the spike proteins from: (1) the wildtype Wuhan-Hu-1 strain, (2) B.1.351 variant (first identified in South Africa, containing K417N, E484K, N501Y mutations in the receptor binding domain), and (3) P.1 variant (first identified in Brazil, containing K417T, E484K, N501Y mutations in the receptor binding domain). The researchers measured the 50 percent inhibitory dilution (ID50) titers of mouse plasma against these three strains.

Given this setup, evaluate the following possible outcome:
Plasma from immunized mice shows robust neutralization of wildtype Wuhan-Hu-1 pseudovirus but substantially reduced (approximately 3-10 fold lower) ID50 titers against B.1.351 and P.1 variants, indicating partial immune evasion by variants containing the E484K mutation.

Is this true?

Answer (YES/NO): NO